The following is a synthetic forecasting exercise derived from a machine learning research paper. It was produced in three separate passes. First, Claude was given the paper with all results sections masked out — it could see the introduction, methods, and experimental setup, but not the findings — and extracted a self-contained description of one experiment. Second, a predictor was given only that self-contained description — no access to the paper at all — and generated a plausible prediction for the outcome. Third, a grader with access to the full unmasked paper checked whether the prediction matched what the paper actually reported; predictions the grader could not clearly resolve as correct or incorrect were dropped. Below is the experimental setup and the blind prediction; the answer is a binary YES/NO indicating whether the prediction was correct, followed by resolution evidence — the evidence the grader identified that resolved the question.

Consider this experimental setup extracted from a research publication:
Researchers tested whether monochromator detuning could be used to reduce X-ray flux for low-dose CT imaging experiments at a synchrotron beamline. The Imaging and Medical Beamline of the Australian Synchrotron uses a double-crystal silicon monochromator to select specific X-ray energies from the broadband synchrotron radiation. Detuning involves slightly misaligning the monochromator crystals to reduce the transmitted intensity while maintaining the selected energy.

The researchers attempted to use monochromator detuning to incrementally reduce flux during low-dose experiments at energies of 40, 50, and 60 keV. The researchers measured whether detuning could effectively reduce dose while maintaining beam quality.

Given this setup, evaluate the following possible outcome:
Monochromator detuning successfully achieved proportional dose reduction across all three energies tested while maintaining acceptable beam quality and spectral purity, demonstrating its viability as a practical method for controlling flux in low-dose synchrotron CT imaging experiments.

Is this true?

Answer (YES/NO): NO